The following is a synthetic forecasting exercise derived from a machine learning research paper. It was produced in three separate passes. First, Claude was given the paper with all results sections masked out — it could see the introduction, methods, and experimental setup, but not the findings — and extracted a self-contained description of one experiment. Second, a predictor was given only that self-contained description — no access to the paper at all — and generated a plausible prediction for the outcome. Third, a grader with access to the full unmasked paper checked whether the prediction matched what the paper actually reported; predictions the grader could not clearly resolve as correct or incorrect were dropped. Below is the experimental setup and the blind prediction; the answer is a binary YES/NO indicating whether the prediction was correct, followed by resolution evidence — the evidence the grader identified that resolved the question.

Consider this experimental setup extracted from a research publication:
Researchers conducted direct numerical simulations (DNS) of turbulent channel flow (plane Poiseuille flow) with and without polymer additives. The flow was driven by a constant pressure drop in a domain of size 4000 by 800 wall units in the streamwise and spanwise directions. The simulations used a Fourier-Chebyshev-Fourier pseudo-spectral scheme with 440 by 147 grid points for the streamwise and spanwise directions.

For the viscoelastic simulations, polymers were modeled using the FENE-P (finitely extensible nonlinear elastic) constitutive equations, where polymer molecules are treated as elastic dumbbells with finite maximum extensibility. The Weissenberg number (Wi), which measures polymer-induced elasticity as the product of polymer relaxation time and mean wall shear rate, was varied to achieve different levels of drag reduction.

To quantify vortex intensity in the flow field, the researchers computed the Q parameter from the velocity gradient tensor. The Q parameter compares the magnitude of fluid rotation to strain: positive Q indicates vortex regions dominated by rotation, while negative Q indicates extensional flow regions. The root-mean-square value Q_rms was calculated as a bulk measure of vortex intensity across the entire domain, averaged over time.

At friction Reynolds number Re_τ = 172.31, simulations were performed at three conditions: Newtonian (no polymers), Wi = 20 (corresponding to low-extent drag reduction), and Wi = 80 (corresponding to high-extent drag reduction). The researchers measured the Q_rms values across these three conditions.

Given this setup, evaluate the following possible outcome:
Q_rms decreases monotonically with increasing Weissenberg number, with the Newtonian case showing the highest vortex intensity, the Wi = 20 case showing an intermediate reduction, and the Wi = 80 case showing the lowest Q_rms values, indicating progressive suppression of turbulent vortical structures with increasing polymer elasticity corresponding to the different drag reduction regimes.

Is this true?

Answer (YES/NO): YES